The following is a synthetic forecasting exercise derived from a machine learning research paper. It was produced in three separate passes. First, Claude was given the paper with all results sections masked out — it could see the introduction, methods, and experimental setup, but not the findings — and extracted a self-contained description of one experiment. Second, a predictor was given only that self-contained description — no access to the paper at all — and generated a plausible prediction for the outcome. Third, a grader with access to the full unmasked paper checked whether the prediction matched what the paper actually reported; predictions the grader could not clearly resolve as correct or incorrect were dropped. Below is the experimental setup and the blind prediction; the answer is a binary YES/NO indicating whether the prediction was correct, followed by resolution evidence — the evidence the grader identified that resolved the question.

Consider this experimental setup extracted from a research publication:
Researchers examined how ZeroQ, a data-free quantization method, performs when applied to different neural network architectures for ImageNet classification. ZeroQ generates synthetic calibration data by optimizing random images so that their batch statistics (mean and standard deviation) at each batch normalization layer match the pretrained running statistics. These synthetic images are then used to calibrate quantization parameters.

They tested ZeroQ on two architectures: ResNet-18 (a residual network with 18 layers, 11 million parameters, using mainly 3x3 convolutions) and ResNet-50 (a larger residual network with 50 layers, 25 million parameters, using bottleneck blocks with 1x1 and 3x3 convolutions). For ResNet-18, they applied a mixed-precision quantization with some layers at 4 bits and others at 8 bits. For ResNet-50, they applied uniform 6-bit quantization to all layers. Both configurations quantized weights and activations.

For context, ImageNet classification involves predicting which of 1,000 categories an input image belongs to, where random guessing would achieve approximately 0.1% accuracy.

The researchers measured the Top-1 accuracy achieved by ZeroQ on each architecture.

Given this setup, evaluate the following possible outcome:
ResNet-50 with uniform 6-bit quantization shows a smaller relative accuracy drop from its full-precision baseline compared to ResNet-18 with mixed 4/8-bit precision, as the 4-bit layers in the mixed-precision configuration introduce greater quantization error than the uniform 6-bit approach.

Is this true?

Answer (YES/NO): YES